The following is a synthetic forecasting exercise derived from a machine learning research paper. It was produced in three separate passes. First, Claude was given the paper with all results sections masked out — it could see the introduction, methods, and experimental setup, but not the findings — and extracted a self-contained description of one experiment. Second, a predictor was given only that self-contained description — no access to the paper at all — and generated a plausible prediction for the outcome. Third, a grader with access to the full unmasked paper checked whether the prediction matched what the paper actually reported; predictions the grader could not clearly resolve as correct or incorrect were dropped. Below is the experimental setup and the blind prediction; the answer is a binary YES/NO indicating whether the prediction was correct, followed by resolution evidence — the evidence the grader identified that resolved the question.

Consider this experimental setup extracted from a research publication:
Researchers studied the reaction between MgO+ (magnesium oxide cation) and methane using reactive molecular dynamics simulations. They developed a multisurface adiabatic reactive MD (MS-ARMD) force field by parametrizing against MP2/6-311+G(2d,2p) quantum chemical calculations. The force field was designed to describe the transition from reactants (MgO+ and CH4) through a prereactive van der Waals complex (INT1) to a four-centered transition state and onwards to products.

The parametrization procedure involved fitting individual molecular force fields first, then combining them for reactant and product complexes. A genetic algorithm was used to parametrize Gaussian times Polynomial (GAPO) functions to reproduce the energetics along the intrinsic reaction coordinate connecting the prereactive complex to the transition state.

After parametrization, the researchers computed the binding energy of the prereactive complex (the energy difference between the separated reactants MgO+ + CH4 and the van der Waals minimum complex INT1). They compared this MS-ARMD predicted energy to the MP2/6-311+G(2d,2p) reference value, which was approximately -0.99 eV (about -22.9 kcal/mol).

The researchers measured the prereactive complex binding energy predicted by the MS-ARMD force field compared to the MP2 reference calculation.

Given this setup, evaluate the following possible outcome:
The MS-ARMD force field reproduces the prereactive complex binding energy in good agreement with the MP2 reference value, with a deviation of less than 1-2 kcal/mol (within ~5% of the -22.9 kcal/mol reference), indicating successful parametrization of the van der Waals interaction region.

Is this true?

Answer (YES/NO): NO